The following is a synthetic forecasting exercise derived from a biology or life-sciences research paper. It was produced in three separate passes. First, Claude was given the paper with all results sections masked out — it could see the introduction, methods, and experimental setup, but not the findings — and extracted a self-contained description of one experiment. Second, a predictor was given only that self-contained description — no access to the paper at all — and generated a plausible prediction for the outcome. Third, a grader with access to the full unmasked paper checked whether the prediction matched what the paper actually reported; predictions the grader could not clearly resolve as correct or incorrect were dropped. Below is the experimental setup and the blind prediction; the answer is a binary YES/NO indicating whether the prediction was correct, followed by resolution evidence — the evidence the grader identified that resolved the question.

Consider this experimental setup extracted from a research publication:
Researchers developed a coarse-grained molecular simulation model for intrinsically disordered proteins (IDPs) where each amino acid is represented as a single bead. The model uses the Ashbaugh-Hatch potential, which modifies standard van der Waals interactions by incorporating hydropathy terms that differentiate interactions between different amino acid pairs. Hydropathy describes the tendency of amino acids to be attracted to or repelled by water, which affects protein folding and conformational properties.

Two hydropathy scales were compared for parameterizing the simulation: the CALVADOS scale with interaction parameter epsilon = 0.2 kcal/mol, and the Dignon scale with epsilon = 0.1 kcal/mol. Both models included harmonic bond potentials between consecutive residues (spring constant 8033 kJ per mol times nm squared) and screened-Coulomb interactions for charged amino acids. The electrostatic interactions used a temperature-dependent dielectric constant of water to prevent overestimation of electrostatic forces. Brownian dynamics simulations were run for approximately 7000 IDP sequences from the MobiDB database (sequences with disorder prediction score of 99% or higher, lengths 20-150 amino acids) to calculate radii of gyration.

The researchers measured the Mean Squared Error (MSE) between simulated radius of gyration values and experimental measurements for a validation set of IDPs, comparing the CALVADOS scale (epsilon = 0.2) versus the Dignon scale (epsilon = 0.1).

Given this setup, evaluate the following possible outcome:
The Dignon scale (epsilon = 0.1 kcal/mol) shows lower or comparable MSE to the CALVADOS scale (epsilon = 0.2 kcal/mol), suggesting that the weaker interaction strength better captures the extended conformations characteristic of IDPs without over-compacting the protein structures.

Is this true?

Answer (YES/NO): YES